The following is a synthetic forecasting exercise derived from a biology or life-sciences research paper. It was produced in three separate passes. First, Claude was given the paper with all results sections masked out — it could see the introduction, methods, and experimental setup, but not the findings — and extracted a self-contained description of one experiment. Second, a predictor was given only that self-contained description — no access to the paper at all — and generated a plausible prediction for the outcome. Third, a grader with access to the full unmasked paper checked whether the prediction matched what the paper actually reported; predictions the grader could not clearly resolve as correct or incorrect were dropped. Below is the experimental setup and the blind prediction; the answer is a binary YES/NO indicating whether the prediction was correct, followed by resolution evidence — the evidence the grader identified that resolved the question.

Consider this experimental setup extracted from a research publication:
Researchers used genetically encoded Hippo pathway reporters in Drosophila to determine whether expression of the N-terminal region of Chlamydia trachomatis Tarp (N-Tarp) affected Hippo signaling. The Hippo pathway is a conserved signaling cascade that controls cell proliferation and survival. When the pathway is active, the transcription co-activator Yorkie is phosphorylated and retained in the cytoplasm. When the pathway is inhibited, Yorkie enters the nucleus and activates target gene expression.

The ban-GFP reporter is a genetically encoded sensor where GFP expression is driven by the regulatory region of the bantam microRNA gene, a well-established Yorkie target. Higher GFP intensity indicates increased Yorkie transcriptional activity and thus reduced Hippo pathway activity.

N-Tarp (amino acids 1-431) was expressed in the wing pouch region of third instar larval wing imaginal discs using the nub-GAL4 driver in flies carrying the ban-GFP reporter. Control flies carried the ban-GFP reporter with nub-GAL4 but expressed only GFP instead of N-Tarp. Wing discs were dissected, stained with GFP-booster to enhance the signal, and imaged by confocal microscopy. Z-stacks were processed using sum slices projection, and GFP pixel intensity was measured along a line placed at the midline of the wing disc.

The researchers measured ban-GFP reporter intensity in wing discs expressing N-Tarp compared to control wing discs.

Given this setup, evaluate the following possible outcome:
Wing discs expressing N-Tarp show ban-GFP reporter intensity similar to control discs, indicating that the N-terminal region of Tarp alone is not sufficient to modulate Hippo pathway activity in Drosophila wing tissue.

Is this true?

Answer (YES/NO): NO